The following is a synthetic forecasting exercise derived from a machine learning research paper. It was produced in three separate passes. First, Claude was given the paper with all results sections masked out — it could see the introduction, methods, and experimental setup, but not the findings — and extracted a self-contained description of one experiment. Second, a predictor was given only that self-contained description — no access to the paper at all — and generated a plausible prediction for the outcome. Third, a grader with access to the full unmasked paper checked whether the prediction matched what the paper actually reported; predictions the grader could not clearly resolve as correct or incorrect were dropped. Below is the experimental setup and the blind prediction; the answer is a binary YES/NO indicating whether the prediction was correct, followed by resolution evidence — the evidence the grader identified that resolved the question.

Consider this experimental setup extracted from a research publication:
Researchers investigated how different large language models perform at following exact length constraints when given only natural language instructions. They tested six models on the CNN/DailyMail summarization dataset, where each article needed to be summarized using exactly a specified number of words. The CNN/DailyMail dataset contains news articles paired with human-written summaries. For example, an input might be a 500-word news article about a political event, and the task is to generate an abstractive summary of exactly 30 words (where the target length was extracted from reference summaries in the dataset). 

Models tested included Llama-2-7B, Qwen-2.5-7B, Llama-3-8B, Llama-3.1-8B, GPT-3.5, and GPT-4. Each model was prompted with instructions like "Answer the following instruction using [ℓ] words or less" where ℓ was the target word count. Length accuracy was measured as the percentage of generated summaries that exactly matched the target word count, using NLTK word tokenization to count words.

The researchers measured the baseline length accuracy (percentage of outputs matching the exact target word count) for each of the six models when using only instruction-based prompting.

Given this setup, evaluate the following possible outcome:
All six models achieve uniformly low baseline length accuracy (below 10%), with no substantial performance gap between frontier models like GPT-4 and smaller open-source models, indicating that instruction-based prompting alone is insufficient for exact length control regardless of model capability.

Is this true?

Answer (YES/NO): NO